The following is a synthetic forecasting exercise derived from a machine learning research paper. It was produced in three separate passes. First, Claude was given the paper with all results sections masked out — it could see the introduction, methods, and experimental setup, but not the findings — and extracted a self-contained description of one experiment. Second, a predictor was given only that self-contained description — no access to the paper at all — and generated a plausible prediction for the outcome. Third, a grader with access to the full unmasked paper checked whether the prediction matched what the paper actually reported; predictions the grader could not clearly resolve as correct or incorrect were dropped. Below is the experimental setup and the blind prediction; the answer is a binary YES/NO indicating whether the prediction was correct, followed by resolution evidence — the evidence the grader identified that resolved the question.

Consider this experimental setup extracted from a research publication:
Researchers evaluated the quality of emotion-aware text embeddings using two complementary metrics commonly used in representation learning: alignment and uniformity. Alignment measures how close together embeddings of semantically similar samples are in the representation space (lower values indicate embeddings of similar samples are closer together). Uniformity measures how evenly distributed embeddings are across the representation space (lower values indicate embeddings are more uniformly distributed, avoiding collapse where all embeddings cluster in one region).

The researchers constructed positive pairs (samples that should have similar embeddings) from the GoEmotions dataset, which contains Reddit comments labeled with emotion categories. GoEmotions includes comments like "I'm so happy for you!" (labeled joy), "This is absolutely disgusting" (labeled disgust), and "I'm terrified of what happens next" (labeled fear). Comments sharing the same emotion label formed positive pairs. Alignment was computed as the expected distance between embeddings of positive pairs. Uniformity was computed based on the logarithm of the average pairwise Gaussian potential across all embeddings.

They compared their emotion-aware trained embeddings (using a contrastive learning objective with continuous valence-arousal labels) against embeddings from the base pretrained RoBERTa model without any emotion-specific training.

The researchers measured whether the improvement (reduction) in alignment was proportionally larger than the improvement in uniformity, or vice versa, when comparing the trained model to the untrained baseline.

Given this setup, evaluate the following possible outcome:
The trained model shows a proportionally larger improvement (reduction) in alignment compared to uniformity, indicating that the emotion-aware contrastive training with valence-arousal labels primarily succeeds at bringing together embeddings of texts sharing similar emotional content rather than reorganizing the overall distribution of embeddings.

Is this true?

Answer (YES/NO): NO